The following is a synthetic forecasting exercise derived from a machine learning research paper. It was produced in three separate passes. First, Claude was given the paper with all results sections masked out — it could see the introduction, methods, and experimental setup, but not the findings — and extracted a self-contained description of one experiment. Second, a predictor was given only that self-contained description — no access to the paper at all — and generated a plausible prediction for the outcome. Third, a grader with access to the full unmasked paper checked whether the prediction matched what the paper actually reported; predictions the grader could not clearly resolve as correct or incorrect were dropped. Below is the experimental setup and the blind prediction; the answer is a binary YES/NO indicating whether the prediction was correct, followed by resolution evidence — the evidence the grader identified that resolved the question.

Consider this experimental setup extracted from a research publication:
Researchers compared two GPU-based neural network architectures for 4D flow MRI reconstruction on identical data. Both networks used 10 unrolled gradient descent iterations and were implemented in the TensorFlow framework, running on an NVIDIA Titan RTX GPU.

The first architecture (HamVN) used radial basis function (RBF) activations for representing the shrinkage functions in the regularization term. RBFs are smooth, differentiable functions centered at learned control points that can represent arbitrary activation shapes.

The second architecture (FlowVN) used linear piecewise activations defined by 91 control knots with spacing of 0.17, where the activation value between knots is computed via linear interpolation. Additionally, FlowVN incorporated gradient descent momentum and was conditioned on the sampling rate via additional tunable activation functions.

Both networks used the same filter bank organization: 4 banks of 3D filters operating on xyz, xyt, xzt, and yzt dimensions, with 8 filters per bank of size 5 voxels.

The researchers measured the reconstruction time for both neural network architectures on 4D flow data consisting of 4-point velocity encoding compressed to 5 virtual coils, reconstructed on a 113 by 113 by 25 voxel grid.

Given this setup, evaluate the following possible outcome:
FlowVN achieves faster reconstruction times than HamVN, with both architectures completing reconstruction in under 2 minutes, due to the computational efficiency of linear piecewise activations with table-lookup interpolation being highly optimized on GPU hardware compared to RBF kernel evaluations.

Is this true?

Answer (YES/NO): YES